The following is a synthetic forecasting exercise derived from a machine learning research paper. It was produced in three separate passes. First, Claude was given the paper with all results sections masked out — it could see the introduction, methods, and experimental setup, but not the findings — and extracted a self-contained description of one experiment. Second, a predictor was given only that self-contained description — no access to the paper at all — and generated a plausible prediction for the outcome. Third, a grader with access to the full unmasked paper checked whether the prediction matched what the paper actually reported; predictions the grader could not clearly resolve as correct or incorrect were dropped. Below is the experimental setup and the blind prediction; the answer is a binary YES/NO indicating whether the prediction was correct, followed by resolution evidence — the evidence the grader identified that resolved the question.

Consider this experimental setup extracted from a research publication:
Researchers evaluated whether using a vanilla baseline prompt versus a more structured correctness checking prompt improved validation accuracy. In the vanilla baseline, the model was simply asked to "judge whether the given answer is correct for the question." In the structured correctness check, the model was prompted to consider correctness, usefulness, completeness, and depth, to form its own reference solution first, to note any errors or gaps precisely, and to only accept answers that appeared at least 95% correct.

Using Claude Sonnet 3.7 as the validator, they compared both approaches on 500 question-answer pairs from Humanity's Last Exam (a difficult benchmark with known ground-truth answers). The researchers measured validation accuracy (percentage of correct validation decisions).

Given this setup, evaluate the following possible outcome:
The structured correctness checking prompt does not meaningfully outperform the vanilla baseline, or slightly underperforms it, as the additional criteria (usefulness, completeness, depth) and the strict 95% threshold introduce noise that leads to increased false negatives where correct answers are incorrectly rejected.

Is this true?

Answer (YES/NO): NO